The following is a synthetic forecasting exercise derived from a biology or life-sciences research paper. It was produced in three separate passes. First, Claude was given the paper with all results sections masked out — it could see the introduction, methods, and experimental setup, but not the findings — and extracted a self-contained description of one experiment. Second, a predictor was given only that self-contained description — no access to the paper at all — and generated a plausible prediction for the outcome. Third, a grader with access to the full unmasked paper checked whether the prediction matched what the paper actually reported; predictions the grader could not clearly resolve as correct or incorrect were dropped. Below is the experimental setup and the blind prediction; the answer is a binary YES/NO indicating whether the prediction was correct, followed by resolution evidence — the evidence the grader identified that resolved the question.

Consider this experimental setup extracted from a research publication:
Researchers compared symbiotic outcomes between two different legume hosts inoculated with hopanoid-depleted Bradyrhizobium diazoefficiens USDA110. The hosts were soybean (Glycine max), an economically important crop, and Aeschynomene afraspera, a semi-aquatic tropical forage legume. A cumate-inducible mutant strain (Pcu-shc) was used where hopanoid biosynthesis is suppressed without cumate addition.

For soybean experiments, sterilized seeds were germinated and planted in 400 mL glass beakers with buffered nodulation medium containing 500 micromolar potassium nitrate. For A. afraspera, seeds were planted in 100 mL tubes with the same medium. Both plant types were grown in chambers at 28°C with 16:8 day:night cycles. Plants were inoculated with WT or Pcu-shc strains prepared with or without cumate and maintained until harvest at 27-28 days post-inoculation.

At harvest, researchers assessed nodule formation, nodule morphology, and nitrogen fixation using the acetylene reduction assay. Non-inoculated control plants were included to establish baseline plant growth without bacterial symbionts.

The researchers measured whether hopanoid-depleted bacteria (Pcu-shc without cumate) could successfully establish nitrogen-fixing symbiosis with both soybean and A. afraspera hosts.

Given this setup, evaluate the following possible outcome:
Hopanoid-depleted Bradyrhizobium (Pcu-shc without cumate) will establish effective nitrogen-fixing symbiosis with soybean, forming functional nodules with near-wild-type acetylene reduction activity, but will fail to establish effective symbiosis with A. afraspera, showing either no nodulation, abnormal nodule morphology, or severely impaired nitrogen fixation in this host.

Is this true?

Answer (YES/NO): NO